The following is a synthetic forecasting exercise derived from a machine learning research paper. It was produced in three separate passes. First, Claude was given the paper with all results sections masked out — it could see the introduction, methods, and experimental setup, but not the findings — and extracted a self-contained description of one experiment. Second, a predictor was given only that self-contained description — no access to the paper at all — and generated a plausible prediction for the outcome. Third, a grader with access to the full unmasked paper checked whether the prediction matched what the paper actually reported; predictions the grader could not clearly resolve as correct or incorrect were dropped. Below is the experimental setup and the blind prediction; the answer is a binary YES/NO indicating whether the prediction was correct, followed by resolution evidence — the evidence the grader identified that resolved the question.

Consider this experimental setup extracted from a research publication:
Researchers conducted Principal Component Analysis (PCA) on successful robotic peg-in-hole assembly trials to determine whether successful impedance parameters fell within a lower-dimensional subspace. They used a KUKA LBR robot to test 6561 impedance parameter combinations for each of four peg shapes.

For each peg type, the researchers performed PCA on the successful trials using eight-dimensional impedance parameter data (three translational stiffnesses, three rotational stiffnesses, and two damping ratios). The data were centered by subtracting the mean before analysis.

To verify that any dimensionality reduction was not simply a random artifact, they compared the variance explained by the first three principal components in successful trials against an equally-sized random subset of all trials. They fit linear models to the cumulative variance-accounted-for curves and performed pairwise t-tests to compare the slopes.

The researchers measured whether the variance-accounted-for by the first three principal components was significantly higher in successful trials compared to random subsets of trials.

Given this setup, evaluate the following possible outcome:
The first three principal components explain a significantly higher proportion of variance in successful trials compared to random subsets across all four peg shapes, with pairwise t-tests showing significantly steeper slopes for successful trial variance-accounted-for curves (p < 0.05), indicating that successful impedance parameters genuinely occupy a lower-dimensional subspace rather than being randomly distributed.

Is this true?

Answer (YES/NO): YES